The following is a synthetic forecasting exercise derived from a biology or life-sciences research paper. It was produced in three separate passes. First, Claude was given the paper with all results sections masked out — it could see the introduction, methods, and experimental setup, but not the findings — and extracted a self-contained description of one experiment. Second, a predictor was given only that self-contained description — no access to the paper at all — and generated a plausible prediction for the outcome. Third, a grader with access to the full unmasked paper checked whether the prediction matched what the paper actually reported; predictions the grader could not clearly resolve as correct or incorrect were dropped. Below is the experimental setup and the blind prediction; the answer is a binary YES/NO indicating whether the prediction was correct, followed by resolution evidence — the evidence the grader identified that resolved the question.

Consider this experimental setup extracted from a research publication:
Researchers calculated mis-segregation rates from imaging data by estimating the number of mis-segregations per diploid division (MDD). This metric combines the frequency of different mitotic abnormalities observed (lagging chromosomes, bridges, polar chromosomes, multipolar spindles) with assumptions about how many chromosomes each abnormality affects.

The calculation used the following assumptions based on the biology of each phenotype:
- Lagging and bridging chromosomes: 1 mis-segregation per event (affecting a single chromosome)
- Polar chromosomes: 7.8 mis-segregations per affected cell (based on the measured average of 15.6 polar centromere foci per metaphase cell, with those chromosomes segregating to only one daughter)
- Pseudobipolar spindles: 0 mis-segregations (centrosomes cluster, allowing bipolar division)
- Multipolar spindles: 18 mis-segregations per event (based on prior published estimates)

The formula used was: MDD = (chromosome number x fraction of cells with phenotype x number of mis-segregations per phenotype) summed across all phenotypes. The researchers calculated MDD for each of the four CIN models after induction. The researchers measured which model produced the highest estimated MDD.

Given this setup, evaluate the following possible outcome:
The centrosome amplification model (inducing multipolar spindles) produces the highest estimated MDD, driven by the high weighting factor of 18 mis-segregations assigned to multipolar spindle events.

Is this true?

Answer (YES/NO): NO